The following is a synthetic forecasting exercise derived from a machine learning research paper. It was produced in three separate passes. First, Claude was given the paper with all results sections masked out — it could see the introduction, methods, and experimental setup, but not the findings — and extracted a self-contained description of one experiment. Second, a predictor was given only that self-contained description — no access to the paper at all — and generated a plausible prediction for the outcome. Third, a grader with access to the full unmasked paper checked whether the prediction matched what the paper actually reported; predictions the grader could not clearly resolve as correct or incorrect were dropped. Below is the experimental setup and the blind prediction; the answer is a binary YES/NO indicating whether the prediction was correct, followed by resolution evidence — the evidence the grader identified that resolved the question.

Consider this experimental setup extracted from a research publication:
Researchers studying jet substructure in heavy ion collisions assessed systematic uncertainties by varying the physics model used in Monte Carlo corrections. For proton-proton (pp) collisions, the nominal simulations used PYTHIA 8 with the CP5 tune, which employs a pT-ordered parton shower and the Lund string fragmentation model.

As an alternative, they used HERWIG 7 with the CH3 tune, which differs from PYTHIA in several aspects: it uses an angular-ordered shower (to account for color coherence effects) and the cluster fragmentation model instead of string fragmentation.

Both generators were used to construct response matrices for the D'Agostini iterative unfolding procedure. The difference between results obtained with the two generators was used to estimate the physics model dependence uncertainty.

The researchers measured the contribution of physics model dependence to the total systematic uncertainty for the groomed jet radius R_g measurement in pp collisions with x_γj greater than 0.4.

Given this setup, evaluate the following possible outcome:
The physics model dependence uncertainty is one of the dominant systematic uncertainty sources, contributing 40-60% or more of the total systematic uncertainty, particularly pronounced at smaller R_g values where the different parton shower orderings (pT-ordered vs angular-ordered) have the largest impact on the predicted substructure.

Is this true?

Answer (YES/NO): NO